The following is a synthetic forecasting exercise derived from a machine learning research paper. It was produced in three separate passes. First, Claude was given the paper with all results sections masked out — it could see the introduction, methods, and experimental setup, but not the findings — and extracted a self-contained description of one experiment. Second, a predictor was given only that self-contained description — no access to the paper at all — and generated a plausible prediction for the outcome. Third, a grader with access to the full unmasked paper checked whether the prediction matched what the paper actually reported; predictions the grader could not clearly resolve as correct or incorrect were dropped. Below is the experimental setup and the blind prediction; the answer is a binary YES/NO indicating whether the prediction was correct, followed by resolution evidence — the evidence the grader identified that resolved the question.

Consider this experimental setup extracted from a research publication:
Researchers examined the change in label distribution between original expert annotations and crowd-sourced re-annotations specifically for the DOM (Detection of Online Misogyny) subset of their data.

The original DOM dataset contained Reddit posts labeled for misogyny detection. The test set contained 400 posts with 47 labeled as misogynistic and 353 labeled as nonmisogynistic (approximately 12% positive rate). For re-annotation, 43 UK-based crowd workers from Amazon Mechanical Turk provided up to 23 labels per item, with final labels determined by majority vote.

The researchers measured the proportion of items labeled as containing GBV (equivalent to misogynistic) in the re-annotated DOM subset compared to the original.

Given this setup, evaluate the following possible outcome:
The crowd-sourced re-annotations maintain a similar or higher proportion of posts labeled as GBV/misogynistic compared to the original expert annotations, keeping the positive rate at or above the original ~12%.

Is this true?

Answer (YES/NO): YES